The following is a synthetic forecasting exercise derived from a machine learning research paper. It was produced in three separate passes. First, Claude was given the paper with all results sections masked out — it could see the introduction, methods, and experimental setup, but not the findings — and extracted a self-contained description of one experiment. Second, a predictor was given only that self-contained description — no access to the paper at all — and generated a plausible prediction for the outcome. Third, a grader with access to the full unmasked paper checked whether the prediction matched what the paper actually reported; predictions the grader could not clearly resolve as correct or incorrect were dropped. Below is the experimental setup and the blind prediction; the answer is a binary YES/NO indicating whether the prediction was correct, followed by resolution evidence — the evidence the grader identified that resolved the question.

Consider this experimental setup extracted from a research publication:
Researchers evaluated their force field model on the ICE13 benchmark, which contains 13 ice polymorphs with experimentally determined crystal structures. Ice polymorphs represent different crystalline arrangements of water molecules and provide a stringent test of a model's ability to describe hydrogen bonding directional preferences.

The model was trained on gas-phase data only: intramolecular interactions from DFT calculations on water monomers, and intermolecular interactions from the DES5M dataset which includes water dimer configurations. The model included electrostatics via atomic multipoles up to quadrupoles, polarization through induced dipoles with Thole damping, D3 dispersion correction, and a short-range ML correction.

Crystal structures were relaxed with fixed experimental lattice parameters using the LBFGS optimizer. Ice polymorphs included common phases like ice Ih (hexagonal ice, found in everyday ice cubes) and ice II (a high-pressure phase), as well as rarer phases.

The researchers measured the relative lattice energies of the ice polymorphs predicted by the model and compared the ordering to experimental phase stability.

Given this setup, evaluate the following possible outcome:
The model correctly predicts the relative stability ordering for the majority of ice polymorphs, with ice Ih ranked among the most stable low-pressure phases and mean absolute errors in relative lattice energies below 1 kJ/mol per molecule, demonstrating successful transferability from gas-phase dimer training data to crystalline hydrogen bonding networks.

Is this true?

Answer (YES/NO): NO